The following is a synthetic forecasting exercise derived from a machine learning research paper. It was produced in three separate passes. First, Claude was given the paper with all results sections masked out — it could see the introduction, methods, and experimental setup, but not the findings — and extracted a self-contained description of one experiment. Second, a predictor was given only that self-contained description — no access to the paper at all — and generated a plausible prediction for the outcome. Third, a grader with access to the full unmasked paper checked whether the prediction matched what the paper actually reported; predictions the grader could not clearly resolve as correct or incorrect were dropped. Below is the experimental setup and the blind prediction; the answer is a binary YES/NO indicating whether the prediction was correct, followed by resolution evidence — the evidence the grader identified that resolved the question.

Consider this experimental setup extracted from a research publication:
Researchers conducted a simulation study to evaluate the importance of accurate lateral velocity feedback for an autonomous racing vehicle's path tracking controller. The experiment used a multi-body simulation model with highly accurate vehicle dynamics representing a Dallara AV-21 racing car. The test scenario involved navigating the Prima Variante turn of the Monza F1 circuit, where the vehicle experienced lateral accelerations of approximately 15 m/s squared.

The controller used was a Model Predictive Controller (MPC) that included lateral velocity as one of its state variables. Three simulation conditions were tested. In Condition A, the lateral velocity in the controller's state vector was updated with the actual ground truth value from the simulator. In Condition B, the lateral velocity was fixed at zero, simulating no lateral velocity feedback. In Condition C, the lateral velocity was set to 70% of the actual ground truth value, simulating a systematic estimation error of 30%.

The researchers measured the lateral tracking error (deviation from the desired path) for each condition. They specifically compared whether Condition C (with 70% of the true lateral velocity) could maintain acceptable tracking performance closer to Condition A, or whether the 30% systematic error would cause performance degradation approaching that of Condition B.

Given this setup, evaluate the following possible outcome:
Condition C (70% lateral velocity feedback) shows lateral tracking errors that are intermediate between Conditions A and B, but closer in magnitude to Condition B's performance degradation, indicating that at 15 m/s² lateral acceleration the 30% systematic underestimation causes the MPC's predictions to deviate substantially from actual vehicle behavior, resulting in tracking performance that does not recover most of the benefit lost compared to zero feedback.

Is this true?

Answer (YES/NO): NO